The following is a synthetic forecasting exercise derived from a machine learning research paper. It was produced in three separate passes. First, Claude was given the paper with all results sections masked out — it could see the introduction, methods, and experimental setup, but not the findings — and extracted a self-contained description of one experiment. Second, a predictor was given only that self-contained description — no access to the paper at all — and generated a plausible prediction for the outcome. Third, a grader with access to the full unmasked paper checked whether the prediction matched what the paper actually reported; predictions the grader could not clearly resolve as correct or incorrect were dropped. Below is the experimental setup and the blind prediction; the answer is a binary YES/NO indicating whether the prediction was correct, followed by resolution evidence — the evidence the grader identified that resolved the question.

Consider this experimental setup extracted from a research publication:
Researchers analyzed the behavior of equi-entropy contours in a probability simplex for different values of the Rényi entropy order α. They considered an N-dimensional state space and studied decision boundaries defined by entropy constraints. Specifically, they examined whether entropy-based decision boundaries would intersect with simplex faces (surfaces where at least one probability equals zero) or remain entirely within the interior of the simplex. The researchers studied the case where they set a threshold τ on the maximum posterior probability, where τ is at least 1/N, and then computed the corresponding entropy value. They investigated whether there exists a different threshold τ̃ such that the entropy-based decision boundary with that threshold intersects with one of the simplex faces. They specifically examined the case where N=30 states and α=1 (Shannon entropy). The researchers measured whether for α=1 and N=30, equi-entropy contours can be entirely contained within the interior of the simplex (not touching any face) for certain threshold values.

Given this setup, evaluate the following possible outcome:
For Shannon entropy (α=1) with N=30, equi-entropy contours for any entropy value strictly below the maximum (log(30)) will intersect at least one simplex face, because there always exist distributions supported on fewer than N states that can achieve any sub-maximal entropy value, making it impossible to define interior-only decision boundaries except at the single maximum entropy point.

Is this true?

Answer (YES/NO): NO